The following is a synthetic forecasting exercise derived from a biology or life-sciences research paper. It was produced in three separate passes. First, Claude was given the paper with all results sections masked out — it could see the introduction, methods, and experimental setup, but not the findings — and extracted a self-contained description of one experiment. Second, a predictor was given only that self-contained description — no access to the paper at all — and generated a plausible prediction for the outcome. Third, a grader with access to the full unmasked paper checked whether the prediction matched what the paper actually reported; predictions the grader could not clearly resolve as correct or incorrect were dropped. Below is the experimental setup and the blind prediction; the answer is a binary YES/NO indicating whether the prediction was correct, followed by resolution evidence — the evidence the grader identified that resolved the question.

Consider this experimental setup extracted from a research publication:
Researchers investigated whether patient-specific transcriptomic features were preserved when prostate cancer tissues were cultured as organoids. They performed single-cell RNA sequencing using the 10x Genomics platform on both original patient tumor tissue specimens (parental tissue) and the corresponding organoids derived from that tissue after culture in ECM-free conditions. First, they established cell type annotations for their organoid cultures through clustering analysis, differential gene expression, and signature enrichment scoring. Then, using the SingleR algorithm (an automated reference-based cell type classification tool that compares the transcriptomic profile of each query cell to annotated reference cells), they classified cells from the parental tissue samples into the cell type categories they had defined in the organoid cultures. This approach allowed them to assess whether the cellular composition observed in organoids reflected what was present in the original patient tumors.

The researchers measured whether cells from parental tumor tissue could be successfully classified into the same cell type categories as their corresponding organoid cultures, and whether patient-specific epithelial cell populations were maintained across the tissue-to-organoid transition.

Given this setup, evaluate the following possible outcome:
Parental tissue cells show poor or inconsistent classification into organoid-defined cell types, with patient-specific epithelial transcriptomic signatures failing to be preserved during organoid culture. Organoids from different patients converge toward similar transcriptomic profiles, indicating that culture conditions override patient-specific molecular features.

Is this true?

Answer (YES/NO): NO